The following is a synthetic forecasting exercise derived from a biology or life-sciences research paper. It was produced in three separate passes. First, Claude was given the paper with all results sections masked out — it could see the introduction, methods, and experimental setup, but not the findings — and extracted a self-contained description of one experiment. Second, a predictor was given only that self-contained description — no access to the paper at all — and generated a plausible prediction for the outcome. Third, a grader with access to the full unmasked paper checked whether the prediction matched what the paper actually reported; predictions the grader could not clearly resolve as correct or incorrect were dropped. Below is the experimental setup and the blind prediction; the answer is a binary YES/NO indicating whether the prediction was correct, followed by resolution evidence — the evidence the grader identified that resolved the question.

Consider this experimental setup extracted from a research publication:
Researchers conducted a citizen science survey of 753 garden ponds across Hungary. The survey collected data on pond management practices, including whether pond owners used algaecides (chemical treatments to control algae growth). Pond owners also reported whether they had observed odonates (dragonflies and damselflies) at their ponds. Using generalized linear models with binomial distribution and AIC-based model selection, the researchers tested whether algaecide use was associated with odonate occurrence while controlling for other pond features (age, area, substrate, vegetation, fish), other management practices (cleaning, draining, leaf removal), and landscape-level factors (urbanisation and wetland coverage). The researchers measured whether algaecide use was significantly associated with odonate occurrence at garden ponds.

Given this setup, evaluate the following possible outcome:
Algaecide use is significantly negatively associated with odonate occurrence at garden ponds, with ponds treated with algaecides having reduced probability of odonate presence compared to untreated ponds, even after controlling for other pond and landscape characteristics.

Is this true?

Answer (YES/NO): NO